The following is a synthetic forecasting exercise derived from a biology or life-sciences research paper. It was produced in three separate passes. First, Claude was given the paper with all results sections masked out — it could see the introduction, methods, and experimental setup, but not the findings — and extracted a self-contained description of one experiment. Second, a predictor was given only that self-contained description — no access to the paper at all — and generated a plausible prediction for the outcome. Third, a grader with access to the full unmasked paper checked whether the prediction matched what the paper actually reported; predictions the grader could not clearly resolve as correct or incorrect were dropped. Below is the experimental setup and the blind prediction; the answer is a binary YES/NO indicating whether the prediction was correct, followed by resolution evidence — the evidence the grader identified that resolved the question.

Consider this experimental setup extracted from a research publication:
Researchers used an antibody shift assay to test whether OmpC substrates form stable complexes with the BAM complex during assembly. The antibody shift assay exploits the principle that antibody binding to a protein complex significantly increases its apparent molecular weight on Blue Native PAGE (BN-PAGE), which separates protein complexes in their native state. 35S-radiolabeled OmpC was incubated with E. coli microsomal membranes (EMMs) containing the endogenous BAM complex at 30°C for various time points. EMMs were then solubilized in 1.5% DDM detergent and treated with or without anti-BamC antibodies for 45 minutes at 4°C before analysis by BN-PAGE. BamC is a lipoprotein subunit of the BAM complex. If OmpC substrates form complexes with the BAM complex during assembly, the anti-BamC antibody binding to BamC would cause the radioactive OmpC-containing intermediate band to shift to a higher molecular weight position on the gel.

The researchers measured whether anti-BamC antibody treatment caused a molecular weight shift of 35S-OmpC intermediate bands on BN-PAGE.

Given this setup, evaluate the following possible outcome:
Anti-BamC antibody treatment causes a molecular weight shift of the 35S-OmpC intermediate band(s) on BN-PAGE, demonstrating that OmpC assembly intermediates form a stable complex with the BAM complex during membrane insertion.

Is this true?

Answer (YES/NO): YES